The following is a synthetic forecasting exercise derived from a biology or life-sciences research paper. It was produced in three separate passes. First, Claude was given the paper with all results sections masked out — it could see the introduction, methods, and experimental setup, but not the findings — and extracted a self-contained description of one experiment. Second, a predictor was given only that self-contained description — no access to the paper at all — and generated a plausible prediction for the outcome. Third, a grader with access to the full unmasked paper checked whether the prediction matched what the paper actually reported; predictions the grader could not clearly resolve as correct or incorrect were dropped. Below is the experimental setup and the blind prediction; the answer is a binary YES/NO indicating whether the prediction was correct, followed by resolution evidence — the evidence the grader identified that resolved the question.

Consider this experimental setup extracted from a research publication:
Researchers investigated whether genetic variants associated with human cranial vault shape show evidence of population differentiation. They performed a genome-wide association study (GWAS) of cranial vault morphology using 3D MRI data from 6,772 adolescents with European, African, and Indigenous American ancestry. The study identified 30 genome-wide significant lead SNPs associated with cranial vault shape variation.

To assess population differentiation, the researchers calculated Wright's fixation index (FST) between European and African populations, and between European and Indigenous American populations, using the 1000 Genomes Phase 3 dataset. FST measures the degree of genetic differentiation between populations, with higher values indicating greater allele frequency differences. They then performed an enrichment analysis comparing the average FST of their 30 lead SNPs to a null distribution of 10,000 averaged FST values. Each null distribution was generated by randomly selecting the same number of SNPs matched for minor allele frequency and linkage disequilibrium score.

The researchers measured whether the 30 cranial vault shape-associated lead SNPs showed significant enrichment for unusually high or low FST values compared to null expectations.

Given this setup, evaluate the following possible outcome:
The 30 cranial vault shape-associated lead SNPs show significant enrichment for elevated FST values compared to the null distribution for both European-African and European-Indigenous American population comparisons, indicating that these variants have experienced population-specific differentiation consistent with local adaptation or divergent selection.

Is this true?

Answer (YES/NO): NO